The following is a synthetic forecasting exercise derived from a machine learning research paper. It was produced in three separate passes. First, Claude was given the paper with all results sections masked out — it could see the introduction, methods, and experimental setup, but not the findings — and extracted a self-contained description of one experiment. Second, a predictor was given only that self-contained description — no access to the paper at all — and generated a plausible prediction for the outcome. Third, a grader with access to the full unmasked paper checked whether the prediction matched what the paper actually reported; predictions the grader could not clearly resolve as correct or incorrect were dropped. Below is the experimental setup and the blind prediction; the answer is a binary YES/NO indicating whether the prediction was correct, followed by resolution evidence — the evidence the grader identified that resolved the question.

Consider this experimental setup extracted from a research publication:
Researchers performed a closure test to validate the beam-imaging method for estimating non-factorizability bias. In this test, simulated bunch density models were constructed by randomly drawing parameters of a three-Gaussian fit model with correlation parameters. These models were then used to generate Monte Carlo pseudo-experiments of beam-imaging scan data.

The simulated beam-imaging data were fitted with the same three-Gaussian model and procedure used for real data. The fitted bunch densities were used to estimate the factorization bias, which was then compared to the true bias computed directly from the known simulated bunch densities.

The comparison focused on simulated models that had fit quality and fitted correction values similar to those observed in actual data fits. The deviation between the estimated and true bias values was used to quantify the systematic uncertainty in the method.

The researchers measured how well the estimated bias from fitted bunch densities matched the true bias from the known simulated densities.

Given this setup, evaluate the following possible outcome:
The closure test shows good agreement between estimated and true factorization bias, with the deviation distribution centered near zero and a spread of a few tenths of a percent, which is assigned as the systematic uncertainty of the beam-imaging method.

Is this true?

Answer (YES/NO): NO